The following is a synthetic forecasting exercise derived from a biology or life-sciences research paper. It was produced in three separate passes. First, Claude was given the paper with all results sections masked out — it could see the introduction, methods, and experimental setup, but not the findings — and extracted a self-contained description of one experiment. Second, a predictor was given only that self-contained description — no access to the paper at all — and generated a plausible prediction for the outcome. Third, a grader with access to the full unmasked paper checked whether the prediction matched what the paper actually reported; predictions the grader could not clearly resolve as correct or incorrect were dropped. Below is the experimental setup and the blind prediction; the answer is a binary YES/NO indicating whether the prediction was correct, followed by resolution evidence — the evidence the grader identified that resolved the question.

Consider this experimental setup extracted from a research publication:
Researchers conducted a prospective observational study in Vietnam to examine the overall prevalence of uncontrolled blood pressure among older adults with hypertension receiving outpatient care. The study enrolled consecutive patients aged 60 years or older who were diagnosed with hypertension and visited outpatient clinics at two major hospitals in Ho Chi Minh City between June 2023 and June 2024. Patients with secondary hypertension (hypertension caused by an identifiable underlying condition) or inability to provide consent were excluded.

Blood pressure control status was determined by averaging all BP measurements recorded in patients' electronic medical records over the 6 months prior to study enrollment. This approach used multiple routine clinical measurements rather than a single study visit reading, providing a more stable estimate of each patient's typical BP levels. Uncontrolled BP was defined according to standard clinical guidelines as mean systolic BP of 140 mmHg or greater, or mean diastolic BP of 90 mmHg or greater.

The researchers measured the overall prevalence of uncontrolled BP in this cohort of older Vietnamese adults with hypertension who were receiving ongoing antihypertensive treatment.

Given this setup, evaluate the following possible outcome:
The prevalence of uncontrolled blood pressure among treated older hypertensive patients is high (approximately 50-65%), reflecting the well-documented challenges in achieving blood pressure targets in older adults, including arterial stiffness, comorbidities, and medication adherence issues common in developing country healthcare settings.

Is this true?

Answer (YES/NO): NO